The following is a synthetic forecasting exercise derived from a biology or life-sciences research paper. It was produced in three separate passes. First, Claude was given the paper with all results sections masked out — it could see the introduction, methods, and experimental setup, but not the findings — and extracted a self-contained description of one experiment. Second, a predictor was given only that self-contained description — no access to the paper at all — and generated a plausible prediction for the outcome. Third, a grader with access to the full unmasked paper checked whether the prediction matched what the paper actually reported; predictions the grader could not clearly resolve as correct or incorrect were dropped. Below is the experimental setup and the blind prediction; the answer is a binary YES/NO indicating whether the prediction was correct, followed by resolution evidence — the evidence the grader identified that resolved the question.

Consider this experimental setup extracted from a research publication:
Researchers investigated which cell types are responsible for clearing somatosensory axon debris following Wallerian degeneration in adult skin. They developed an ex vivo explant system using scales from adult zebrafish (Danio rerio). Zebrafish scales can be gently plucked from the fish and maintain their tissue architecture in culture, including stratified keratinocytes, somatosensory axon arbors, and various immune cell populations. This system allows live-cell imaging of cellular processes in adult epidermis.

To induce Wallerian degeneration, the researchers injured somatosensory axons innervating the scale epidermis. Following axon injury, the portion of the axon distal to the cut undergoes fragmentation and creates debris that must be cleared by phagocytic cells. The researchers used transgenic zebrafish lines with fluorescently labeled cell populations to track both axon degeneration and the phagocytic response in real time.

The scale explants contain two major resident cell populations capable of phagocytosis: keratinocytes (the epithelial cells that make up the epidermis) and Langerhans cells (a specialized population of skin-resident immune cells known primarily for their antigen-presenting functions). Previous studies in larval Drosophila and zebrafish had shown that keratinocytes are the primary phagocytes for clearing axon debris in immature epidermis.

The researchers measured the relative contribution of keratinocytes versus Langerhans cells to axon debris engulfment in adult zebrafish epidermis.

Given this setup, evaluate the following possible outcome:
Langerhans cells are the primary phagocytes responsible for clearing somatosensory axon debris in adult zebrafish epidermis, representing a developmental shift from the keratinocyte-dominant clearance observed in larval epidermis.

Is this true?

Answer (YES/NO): YES